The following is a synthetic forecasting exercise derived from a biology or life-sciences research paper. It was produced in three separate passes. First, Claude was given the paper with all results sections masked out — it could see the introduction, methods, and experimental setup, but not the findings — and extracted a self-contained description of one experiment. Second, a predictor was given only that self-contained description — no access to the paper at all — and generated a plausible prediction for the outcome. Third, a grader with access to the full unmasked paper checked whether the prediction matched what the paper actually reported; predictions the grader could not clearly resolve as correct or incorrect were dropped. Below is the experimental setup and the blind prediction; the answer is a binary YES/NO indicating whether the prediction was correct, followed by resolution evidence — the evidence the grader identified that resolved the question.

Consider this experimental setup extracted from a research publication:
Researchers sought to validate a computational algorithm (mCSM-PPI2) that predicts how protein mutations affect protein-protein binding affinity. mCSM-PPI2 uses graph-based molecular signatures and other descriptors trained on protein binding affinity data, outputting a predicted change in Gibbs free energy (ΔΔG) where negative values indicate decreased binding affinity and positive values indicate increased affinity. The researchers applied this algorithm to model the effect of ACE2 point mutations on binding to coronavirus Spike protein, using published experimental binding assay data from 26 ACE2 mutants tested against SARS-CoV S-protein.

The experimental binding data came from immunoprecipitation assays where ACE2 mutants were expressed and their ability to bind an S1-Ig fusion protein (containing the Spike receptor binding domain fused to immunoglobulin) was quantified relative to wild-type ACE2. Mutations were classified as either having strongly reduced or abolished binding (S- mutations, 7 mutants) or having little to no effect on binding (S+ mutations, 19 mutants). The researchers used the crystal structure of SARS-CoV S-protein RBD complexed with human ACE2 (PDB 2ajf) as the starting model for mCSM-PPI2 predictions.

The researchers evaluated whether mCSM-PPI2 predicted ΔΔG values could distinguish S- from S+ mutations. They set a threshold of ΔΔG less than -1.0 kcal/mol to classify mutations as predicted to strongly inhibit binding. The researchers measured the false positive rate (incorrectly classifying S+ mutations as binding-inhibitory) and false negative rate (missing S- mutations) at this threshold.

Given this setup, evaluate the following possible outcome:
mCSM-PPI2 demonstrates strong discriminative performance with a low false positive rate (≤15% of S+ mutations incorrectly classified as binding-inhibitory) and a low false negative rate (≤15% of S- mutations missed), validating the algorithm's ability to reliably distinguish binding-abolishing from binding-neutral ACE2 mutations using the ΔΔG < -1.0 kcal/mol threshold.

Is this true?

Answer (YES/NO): NO